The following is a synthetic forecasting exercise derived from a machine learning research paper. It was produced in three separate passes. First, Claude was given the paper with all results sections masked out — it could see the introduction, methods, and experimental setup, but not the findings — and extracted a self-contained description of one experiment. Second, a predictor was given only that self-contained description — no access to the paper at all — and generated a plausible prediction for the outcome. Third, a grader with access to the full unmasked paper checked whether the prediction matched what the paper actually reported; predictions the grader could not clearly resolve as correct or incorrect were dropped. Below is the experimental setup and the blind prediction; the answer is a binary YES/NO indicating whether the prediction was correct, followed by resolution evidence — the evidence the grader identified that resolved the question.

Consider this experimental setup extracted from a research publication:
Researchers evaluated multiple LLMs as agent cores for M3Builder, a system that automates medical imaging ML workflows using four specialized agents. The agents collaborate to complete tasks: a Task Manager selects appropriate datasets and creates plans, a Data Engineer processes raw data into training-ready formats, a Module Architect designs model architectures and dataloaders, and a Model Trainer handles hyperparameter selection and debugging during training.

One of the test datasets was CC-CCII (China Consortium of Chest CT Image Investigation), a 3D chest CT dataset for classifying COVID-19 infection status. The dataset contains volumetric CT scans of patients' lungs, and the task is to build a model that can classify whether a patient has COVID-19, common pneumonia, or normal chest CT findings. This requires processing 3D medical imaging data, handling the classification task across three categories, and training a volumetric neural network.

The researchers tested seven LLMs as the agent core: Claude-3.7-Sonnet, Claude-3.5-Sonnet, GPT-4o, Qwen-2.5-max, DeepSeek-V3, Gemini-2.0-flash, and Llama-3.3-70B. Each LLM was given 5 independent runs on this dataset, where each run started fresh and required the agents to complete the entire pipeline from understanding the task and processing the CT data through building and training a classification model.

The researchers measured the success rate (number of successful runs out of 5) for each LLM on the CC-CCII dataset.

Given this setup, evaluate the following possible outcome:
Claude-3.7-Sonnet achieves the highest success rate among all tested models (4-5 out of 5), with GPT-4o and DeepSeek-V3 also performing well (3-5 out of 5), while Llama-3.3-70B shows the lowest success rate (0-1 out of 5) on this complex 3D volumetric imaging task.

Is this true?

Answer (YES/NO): NO